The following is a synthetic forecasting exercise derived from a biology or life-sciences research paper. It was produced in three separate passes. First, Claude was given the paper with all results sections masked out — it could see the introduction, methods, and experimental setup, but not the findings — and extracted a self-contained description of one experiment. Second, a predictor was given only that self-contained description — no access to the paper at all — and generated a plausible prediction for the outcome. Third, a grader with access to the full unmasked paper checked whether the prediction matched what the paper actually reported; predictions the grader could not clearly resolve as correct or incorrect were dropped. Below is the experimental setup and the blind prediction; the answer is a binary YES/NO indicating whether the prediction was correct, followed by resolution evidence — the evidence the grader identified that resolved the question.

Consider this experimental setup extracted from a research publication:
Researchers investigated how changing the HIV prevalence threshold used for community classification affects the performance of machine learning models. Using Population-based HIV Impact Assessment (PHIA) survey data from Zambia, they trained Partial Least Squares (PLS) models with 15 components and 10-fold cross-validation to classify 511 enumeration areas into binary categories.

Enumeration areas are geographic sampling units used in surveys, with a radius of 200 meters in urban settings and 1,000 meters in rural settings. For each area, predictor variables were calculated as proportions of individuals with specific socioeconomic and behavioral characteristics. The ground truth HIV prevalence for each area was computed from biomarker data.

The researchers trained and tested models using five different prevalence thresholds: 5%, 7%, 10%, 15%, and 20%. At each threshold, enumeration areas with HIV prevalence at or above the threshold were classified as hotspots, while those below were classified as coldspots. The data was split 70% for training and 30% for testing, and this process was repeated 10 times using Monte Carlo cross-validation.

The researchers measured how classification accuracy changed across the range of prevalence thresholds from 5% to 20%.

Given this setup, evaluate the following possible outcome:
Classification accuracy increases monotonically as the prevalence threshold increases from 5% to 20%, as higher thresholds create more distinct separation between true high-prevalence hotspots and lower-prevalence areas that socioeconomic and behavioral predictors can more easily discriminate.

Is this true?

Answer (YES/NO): NO